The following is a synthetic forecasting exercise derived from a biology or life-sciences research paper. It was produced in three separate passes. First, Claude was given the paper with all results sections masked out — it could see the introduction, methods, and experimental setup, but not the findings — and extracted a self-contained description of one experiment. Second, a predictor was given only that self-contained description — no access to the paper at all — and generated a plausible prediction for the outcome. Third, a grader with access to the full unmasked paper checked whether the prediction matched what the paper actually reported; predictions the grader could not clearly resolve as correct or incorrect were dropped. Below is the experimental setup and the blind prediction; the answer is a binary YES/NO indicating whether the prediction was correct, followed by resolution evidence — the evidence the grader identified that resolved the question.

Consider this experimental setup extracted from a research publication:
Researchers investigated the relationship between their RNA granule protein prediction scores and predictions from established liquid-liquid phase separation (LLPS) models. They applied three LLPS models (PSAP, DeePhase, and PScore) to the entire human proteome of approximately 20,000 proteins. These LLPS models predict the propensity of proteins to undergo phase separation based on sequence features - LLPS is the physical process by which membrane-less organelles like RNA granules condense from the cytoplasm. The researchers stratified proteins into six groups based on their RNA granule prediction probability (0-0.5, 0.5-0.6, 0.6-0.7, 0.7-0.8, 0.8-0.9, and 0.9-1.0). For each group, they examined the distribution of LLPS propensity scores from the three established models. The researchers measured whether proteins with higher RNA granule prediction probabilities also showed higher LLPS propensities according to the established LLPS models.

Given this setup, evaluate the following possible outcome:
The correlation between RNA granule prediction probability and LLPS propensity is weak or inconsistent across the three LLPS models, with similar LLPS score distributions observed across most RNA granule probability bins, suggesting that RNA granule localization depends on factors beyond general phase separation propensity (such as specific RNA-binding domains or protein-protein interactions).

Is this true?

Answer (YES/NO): NO